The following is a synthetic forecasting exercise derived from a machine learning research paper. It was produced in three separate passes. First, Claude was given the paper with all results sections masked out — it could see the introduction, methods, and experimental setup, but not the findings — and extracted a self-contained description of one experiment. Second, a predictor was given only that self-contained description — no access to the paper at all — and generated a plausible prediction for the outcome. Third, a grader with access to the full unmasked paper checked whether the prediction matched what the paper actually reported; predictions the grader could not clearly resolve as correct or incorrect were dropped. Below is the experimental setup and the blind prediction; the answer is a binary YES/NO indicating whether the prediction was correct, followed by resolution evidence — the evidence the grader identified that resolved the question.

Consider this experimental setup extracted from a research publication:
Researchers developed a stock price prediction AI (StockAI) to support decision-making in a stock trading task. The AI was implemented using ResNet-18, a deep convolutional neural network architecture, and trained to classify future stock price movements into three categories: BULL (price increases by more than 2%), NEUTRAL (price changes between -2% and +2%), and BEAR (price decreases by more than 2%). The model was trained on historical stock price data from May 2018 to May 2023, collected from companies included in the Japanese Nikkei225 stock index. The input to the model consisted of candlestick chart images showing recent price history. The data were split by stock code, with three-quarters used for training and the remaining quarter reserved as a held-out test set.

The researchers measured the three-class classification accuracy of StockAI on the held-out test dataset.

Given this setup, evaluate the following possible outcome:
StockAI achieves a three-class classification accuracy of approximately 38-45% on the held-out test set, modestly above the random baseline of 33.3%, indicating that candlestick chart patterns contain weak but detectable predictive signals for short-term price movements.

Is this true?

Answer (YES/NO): NO